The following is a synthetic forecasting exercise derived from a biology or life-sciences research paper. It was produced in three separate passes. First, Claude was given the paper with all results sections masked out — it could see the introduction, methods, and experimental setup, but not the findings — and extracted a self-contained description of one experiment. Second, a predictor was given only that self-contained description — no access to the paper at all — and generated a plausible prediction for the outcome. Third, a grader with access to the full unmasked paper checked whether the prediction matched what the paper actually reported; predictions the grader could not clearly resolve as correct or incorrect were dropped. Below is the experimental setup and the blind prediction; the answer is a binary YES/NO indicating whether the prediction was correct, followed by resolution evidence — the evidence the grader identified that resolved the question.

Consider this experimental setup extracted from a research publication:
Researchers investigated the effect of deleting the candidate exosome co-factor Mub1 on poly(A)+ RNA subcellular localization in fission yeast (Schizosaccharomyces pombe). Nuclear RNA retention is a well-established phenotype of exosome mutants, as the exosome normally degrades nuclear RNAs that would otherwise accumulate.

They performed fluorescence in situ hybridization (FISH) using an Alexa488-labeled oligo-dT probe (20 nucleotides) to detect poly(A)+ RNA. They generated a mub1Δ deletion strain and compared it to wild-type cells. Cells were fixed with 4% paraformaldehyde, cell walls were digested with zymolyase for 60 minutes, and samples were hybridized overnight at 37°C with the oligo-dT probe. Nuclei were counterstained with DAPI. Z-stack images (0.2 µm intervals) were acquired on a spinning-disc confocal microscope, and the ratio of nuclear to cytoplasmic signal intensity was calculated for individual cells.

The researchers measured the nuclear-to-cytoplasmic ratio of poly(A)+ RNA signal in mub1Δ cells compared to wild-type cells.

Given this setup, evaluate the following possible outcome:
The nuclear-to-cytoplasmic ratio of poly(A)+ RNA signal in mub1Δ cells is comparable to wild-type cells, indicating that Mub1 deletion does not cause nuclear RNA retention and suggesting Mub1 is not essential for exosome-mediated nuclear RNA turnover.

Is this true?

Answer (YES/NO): YES